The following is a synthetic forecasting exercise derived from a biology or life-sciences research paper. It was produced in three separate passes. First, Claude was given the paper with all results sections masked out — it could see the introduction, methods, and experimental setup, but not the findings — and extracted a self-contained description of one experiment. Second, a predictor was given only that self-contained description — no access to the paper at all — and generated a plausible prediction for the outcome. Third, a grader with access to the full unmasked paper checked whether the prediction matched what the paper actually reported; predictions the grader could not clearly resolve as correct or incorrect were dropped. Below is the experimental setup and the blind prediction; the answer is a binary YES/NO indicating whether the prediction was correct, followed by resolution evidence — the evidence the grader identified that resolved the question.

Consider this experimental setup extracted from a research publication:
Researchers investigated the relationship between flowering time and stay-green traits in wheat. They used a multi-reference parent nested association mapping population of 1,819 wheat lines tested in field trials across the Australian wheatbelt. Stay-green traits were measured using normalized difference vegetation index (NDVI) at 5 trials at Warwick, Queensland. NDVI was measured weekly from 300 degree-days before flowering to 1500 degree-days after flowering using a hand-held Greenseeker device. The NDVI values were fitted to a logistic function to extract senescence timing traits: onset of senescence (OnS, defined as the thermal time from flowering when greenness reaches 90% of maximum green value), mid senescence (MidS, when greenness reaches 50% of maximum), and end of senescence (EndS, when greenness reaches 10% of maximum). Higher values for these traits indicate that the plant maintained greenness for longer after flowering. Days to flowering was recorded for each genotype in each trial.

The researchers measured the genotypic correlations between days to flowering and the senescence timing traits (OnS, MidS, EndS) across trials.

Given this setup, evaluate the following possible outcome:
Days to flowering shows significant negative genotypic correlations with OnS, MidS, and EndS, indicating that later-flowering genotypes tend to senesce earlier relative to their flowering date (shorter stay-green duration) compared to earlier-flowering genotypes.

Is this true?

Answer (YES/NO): NO